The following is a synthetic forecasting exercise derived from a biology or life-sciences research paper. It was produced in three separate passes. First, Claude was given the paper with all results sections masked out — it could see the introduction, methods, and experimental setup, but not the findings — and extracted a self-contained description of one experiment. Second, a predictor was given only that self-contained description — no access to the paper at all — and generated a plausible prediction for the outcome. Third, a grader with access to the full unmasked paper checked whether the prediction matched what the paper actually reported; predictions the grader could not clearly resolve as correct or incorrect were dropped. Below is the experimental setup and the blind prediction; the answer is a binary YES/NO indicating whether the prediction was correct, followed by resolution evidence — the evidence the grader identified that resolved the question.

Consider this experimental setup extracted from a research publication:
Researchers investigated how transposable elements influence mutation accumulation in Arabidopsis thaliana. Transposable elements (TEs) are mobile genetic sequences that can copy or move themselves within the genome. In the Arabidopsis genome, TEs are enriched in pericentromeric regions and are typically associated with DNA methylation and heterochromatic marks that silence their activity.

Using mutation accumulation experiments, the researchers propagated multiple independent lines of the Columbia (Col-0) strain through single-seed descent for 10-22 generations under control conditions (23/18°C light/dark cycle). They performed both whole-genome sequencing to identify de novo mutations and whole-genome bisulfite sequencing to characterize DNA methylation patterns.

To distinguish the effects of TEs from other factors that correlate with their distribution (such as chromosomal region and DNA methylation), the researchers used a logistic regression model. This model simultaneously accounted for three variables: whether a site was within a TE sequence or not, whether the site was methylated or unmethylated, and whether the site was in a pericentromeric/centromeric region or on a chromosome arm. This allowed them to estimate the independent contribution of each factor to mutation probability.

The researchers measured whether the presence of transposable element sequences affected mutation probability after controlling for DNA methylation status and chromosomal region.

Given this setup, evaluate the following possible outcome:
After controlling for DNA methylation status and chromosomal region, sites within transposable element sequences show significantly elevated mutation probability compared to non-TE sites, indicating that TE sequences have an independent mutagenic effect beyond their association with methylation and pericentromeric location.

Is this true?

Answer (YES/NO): YES